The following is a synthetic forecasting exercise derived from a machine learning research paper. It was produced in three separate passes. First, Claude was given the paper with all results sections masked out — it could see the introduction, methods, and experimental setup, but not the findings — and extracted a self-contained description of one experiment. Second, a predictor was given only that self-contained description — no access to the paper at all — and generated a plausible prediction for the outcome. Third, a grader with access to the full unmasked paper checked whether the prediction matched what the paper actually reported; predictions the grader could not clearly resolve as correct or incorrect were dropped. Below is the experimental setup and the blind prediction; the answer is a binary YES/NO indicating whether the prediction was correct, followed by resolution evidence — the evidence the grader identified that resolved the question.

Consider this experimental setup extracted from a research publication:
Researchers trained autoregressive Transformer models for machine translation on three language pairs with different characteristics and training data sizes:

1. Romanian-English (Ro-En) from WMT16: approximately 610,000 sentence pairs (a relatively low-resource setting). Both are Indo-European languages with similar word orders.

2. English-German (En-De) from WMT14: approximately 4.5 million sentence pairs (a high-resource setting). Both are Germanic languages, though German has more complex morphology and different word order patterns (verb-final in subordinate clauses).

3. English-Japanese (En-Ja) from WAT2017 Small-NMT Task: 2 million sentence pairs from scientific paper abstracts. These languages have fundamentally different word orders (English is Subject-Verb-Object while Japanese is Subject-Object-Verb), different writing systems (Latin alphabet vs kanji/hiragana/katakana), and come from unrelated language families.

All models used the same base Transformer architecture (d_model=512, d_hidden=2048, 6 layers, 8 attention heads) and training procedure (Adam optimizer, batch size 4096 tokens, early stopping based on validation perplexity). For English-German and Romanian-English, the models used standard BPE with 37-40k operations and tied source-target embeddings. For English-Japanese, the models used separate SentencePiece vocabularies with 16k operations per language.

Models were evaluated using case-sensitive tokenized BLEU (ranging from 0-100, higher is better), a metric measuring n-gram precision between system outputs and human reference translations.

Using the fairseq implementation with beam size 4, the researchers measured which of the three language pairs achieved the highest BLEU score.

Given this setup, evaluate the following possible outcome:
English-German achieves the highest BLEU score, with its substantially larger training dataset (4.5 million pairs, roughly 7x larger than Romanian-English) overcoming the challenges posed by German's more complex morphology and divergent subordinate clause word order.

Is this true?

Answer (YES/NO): NO